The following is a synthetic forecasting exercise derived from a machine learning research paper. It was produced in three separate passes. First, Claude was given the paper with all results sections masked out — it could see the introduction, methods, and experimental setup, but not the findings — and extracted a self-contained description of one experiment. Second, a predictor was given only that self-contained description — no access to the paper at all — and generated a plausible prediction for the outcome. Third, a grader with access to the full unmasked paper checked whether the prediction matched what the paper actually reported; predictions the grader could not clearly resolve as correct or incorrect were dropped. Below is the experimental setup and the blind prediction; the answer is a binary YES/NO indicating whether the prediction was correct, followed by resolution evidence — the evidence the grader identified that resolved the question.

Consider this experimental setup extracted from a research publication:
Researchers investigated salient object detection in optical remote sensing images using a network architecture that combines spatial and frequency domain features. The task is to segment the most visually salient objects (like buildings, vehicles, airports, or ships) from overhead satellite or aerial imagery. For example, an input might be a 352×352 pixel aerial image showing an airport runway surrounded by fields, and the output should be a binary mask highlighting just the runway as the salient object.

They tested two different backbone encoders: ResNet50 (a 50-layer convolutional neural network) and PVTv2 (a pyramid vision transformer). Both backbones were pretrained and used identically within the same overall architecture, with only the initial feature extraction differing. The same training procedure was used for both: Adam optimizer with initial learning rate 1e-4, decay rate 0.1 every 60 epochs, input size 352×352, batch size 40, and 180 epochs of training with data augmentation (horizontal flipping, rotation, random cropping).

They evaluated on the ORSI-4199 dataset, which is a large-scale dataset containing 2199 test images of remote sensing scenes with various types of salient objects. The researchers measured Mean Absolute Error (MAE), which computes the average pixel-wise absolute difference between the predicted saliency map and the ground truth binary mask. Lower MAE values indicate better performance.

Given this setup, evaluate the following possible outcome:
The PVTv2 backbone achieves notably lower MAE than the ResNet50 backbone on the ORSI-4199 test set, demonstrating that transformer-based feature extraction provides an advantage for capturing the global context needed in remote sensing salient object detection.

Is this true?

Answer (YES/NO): NO